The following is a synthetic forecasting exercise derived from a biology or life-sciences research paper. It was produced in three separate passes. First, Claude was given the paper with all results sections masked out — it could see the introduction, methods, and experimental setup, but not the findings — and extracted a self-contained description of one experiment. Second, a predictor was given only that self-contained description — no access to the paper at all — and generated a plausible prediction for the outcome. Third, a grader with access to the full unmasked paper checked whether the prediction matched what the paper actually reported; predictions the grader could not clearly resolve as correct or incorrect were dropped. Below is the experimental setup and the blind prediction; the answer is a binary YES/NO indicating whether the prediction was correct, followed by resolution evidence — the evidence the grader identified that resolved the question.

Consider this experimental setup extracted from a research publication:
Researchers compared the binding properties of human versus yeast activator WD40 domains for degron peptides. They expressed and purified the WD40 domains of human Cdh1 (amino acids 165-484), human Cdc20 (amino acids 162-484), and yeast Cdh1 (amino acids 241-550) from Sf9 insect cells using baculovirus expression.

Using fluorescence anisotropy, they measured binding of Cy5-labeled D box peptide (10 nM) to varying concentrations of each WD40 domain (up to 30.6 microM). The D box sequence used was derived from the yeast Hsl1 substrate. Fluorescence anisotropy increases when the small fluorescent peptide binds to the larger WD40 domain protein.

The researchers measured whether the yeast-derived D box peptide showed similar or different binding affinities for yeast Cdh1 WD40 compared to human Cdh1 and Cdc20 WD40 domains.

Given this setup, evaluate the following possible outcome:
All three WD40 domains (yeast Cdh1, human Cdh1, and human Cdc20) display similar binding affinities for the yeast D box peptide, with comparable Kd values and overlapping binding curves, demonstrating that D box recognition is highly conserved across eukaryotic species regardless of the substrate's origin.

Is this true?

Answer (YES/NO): NO